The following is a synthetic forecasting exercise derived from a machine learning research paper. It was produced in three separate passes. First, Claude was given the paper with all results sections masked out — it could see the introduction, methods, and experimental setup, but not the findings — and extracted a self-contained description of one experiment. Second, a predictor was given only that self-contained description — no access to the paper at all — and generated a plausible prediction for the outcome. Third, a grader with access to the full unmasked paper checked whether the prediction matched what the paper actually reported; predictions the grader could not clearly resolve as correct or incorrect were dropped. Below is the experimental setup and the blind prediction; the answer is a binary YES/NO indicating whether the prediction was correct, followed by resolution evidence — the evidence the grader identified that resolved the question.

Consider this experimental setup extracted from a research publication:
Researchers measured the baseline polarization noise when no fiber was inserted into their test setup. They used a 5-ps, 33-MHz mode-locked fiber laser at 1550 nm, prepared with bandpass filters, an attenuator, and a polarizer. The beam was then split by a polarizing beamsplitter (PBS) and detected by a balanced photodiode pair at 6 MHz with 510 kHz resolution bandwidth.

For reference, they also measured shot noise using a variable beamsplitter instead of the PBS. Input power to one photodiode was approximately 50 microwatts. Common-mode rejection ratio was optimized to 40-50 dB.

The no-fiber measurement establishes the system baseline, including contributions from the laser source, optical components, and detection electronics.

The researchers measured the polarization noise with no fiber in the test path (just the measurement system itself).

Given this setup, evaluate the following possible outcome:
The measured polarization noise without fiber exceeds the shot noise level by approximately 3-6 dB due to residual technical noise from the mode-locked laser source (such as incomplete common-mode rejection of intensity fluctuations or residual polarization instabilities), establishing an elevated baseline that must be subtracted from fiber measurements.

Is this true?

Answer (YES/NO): NO